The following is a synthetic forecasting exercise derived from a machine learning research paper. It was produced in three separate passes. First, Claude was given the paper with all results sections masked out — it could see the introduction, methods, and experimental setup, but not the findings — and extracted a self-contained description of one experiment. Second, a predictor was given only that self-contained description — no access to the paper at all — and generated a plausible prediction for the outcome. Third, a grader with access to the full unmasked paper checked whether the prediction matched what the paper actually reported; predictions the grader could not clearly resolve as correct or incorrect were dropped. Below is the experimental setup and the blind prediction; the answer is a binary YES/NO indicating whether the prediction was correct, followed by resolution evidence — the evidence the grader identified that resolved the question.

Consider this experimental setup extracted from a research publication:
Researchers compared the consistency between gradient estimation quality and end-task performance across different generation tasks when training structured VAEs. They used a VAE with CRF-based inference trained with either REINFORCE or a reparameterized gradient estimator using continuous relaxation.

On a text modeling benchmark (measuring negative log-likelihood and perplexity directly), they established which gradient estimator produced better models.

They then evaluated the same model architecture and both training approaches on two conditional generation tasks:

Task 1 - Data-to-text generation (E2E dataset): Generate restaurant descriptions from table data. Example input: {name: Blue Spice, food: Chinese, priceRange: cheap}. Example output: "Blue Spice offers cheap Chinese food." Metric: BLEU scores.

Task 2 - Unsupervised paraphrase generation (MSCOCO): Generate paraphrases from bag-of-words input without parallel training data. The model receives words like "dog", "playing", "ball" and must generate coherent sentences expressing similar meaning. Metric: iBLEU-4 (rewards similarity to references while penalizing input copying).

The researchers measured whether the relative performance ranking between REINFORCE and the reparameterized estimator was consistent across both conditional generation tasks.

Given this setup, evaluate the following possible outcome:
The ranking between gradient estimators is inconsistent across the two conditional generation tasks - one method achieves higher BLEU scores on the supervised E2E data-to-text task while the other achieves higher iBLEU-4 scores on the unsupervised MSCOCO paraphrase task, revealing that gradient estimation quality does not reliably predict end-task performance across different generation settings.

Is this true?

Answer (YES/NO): YES